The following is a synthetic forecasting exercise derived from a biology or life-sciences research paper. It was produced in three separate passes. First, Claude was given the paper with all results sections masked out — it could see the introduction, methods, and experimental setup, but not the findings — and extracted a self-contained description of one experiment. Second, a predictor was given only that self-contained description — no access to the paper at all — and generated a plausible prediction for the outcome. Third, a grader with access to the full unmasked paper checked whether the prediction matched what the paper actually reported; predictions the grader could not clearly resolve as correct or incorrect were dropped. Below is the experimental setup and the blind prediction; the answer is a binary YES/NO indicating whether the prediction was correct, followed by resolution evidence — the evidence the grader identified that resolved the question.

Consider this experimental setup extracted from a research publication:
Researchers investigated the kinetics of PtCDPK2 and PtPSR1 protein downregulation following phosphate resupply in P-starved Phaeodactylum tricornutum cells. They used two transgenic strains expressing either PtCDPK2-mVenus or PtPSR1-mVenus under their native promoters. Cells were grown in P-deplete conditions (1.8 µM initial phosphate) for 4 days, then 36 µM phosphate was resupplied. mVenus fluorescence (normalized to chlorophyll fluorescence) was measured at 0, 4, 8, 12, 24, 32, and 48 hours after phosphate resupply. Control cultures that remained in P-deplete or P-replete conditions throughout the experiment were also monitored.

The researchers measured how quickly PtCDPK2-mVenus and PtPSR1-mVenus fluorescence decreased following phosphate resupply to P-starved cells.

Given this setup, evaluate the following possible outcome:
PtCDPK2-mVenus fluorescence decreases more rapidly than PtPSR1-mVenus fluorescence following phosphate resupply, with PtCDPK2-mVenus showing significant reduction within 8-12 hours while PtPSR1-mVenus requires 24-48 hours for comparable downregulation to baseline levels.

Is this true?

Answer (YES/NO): NO